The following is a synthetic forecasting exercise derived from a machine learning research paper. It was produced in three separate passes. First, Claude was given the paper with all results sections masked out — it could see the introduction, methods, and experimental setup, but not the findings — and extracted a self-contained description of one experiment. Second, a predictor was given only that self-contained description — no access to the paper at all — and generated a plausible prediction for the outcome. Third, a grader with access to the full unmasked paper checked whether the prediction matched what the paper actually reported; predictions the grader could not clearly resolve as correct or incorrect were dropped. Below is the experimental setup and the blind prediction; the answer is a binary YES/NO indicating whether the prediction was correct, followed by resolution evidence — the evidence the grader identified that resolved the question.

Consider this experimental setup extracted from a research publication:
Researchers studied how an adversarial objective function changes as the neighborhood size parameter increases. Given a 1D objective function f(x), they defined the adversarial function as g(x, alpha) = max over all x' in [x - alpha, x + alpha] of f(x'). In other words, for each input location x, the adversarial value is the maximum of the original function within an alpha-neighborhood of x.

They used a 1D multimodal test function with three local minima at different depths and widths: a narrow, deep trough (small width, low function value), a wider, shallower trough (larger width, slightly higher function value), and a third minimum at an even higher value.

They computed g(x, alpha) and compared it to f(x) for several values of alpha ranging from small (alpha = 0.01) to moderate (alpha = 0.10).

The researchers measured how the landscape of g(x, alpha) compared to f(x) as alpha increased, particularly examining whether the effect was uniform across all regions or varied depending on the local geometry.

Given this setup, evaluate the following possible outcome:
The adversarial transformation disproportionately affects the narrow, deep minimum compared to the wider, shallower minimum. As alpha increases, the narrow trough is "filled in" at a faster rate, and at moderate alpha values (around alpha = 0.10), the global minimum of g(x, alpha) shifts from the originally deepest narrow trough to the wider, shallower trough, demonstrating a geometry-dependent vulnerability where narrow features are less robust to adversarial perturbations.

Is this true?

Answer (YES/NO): YES